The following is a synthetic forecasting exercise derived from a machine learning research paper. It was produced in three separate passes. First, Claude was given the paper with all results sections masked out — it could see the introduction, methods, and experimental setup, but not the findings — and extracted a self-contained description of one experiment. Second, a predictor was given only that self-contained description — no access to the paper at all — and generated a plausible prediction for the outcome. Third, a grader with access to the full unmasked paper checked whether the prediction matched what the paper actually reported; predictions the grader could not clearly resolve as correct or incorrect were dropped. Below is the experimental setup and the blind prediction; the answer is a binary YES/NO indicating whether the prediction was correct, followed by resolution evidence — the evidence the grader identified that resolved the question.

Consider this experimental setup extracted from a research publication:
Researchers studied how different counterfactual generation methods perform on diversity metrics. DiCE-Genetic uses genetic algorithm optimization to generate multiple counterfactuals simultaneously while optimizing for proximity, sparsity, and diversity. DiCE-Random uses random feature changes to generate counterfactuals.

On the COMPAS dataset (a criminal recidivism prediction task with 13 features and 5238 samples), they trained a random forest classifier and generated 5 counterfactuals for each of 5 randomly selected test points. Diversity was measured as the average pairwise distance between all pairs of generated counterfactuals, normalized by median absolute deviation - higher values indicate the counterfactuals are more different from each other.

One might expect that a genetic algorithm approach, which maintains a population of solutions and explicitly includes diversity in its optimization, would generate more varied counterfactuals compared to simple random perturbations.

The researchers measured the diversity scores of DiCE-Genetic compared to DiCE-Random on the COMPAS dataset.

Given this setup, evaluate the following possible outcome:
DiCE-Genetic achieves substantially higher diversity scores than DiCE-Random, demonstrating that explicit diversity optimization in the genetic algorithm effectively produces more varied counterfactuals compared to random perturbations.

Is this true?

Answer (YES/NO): NO